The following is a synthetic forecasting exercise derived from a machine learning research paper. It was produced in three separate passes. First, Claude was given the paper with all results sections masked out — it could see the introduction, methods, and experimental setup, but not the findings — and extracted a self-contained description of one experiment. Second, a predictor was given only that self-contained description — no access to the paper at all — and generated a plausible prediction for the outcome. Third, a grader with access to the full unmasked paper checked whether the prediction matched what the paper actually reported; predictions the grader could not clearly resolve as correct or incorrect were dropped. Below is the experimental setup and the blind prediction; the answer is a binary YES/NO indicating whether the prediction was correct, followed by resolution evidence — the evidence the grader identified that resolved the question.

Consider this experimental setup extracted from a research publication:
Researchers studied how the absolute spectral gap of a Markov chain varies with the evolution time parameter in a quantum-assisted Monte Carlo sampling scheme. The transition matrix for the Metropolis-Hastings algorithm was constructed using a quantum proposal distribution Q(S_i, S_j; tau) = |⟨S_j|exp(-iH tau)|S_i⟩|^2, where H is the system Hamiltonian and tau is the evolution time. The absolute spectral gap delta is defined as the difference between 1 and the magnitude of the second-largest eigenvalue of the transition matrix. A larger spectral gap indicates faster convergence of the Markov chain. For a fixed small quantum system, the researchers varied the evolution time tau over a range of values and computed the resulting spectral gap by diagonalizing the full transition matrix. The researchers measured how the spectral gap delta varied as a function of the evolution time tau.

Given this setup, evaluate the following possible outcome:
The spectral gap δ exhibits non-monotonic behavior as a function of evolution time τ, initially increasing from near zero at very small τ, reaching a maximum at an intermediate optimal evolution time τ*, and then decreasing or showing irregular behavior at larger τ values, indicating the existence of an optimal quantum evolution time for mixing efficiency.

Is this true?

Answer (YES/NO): NO